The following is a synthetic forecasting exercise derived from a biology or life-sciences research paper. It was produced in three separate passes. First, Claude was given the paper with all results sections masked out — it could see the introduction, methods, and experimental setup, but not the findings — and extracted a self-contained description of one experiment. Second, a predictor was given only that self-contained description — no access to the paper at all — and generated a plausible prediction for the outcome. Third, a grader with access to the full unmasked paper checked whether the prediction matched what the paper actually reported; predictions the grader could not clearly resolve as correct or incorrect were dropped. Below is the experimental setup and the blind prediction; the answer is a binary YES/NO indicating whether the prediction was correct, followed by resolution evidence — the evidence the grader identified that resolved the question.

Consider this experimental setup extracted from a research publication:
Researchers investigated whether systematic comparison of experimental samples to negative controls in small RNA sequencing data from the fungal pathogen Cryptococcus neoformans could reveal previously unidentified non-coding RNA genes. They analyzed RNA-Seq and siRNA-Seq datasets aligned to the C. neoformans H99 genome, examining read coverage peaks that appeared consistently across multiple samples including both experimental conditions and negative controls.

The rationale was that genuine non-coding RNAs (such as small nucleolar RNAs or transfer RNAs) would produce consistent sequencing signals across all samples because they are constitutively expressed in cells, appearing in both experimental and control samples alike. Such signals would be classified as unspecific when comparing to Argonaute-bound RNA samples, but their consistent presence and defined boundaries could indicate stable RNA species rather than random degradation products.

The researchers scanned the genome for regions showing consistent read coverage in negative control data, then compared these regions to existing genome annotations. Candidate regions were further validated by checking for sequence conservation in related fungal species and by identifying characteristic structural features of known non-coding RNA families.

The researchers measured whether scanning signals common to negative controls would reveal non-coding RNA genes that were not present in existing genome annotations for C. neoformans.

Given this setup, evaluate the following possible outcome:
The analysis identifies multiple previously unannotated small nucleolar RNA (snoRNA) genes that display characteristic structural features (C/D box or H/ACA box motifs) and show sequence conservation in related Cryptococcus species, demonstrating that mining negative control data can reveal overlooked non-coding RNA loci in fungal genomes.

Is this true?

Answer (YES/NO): YES